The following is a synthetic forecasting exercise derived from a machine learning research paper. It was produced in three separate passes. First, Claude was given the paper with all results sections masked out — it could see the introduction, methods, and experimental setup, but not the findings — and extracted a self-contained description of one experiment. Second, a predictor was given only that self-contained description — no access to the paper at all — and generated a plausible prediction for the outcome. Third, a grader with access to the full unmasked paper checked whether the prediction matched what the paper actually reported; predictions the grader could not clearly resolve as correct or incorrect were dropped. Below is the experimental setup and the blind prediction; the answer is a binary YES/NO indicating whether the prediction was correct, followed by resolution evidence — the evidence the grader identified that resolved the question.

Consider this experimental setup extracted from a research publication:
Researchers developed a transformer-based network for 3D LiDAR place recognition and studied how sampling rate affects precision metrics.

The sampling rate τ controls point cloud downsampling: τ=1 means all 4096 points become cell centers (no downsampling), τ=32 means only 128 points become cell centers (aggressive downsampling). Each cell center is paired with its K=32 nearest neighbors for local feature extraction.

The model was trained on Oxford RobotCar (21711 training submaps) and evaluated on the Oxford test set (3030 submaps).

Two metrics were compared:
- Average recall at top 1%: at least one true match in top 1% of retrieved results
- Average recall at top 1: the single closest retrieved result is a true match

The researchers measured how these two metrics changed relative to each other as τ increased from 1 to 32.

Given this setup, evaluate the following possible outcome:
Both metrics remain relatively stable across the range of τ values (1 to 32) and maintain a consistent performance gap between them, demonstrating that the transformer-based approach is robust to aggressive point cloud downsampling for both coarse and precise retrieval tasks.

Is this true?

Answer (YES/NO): NO